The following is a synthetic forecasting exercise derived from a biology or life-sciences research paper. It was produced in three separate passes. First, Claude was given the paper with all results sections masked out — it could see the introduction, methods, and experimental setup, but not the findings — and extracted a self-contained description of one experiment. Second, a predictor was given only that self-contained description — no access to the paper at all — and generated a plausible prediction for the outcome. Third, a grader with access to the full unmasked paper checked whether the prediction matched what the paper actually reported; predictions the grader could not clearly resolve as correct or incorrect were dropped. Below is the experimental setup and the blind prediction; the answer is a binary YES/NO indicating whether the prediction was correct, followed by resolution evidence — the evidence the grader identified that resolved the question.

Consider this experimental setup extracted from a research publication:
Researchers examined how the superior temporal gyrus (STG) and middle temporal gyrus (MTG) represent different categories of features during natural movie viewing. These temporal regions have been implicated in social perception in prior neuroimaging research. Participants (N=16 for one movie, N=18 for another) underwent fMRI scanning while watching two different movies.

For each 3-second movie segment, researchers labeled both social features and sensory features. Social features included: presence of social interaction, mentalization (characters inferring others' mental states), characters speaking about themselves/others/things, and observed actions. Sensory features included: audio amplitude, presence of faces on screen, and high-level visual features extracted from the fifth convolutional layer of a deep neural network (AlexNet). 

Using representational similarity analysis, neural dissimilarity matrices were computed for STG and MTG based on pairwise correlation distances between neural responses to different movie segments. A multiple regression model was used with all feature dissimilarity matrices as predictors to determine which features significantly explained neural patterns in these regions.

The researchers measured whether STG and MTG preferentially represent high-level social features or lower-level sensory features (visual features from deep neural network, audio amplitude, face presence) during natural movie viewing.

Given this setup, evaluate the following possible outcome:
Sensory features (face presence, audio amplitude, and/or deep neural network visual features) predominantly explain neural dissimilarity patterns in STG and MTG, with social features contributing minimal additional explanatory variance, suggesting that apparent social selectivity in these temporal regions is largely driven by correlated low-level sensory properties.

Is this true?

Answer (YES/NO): NO